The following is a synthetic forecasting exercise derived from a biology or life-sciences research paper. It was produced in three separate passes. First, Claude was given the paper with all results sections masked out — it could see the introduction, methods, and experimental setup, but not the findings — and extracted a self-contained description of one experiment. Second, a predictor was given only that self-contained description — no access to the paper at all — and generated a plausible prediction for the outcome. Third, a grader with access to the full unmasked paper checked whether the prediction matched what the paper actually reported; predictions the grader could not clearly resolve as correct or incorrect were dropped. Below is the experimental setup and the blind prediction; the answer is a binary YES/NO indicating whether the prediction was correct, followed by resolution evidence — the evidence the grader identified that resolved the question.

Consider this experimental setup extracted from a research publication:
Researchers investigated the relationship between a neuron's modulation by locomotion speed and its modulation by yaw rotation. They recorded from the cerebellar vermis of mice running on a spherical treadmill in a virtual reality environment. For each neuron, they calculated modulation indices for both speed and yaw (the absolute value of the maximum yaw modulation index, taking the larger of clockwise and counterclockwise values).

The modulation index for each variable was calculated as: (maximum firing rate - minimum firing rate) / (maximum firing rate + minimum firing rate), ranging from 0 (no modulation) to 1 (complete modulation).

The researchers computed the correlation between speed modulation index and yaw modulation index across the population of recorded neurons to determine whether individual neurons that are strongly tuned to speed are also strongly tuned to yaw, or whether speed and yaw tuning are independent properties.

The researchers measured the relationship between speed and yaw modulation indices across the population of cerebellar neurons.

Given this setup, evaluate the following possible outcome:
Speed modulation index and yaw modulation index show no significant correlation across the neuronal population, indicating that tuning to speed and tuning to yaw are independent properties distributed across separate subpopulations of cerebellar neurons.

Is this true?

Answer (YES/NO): NO